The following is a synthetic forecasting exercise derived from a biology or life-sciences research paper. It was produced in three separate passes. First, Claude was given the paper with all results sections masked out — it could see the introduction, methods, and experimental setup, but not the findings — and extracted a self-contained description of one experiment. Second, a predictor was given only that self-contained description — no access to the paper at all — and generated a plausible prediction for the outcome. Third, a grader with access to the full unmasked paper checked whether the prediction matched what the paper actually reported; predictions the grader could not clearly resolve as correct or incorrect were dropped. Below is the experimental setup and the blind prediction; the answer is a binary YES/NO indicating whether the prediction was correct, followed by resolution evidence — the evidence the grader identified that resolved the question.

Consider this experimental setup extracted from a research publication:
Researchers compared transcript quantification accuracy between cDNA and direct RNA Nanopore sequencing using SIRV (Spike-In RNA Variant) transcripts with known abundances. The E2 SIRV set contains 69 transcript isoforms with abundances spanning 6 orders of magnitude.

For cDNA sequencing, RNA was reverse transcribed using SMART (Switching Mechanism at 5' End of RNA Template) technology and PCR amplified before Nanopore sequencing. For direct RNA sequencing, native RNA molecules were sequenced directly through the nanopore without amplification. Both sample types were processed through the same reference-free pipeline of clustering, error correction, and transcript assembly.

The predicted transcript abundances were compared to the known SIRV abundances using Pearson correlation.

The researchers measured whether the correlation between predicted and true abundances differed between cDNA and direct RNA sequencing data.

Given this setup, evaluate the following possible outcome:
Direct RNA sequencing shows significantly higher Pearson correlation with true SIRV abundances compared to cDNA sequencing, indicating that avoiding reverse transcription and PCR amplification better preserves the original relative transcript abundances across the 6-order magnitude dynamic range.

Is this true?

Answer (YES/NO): NO